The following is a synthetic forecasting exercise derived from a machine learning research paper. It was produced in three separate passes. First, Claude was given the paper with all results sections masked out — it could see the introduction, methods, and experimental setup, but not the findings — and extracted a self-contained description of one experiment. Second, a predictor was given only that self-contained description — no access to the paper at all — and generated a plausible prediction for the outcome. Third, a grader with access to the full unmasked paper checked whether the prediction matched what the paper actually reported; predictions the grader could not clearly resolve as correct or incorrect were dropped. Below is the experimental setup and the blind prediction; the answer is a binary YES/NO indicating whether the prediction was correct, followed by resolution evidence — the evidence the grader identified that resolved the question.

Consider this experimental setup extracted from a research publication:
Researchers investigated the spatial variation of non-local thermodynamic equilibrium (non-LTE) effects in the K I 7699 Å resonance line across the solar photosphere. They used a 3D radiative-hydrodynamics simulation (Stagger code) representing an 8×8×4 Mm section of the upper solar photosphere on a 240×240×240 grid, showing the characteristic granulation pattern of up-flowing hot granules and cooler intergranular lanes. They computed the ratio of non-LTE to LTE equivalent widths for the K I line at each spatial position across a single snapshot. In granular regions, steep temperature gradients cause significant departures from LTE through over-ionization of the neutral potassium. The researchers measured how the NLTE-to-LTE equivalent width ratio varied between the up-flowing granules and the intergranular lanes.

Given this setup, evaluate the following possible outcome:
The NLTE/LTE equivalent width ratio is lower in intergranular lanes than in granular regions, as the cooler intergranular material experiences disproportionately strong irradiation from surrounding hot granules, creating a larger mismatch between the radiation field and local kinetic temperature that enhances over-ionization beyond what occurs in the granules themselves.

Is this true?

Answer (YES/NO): NO